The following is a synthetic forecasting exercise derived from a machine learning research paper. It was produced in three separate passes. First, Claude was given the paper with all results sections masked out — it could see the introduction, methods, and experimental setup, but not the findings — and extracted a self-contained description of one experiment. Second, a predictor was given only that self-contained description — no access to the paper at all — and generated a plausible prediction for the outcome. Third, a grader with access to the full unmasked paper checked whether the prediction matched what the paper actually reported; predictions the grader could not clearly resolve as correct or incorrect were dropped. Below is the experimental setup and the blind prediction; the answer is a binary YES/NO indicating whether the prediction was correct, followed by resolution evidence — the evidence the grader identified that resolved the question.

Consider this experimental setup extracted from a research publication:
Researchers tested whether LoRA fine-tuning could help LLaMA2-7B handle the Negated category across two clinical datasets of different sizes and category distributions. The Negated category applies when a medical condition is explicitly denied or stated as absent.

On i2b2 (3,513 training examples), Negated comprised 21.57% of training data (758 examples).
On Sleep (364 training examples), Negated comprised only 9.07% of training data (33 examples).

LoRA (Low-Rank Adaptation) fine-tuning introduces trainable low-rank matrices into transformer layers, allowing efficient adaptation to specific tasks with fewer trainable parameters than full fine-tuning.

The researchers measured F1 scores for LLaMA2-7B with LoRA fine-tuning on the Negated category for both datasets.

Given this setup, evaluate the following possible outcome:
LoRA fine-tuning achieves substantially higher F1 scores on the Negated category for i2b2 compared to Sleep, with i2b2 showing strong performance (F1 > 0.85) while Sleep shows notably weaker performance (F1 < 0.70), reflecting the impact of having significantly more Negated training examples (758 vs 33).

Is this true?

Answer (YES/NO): YES